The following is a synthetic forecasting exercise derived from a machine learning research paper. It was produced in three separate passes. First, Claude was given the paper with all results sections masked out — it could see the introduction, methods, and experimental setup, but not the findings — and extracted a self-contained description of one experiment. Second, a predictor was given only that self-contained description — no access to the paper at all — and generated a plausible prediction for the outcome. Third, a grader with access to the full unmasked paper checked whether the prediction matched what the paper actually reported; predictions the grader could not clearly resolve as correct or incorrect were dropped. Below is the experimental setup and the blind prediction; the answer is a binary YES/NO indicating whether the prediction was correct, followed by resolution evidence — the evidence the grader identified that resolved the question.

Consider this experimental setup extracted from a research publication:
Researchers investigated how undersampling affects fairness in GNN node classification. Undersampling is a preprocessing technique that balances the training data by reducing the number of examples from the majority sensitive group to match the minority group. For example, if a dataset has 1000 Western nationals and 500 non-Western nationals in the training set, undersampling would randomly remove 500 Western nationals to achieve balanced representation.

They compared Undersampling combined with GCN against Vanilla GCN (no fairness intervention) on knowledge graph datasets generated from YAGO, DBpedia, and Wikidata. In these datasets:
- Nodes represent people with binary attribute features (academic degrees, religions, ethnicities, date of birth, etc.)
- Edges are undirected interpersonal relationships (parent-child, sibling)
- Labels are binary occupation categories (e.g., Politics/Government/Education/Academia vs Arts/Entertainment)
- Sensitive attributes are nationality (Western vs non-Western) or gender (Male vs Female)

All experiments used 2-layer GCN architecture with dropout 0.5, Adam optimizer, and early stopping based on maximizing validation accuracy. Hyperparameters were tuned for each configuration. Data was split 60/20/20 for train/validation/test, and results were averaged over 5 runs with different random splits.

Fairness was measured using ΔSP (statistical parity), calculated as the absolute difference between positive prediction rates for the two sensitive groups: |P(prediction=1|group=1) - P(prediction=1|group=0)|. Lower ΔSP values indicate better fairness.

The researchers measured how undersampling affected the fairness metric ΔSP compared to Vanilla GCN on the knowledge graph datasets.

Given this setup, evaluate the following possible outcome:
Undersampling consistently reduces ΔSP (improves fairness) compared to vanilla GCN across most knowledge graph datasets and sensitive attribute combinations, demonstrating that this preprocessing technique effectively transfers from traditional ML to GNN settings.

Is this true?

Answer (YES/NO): NO